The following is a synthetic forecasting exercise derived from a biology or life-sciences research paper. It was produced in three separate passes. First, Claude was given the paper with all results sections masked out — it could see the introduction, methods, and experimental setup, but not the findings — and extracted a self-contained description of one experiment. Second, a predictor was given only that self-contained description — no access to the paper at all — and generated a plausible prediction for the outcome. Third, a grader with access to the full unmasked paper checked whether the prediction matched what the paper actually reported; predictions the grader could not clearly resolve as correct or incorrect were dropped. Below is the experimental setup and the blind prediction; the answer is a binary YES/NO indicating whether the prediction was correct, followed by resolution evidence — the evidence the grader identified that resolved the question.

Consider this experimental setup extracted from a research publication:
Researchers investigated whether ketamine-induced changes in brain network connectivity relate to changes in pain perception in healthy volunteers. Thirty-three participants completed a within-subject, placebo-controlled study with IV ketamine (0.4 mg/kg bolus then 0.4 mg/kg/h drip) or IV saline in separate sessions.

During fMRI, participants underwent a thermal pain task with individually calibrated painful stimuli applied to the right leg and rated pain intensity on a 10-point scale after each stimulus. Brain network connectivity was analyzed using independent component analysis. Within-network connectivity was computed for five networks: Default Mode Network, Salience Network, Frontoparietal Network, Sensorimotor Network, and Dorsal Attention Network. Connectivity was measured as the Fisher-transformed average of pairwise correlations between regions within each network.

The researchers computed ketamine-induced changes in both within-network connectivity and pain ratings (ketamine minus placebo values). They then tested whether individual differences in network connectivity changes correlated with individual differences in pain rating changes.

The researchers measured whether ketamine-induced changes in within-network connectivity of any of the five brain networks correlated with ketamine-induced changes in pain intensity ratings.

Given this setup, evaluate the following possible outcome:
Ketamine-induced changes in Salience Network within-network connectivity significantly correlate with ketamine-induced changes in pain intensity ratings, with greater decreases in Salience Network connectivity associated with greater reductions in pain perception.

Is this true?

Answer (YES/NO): NO